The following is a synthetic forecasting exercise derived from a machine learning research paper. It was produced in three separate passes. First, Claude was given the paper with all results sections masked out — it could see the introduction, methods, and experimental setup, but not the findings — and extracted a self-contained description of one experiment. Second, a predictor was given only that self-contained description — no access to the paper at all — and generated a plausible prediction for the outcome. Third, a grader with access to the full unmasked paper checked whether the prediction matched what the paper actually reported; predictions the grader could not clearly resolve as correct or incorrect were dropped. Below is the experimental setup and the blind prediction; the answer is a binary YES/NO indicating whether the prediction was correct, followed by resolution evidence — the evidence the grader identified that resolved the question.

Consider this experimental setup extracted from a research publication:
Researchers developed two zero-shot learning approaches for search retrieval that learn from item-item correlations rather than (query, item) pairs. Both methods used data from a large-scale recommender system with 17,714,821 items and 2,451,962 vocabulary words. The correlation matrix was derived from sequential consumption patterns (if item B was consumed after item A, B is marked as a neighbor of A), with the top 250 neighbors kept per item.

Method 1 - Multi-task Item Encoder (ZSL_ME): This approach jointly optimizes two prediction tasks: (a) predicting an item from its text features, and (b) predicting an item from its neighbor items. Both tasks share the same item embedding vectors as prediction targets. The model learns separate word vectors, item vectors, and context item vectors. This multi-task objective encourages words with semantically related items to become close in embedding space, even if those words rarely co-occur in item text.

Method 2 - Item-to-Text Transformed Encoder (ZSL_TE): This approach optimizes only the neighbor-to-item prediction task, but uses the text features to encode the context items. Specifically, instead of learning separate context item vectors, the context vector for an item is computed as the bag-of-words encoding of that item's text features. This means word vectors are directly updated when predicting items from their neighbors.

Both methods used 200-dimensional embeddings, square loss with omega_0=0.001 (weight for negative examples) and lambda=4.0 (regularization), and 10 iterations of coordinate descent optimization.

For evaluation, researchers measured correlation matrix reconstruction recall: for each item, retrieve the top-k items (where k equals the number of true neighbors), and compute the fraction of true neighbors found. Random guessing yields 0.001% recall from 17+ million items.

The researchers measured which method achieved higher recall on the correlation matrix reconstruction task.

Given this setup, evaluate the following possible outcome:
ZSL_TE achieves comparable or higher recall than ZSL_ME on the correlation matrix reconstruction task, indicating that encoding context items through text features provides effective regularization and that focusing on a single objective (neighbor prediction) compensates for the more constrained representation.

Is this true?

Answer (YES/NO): YES